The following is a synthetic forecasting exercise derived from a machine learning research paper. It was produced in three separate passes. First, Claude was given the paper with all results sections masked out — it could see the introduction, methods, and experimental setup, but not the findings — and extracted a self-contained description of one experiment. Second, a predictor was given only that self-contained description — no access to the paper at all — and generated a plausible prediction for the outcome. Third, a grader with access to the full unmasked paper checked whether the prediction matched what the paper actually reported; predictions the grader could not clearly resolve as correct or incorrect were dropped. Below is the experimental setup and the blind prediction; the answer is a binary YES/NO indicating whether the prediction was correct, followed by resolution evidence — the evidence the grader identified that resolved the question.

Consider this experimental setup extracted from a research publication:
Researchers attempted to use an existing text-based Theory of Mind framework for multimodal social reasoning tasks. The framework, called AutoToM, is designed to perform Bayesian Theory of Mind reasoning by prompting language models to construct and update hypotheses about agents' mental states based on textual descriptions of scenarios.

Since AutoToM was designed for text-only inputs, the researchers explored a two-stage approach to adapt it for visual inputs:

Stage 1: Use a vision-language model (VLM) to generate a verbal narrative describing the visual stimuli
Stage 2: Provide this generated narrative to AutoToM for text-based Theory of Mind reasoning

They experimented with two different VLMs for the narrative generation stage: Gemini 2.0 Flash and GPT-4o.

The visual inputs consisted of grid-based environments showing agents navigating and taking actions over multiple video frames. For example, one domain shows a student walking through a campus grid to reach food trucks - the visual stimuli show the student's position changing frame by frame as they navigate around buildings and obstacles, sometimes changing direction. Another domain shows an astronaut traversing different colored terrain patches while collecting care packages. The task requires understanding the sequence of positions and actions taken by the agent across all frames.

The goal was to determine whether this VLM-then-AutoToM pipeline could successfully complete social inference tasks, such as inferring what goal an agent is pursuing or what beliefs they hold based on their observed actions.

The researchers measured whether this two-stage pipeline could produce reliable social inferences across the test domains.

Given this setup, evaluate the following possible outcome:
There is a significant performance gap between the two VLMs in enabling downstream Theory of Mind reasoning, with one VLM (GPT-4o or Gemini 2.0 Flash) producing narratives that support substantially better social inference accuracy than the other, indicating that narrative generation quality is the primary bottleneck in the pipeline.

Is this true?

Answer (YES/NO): NO